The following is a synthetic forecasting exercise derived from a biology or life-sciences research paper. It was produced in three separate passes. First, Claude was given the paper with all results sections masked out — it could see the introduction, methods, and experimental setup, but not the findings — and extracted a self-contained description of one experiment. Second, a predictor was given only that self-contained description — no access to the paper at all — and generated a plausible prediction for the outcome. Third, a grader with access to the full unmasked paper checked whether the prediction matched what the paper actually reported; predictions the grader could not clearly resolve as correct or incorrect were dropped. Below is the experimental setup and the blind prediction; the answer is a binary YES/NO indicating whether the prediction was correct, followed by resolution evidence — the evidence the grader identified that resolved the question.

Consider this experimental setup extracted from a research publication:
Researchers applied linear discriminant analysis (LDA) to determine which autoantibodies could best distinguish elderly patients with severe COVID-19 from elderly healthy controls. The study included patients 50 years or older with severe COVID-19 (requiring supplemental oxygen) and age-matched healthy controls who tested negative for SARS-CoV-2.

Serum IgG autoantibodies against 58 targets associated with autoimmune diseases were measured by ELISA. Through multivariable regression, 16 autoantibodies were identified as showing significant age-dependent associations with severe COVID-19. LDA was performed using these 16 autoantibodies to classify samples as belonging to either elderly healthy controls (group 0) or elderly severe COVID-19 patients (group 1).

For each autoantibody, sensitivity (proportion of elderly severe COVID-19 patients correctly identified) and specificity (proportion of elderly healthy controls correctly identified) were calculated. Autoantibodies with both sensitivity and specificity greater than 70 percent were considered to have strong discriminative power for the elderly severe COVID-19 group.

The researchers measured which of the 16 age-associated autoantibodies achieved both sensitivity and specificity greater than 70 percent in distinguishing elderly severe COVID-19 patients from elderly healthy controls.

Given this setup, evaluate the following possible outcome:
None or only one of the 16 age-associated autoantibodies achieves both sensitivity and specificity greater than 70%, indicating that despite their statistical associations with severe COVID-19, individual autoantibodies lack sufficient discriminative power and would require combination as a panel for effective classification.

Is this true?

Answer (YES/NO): NO